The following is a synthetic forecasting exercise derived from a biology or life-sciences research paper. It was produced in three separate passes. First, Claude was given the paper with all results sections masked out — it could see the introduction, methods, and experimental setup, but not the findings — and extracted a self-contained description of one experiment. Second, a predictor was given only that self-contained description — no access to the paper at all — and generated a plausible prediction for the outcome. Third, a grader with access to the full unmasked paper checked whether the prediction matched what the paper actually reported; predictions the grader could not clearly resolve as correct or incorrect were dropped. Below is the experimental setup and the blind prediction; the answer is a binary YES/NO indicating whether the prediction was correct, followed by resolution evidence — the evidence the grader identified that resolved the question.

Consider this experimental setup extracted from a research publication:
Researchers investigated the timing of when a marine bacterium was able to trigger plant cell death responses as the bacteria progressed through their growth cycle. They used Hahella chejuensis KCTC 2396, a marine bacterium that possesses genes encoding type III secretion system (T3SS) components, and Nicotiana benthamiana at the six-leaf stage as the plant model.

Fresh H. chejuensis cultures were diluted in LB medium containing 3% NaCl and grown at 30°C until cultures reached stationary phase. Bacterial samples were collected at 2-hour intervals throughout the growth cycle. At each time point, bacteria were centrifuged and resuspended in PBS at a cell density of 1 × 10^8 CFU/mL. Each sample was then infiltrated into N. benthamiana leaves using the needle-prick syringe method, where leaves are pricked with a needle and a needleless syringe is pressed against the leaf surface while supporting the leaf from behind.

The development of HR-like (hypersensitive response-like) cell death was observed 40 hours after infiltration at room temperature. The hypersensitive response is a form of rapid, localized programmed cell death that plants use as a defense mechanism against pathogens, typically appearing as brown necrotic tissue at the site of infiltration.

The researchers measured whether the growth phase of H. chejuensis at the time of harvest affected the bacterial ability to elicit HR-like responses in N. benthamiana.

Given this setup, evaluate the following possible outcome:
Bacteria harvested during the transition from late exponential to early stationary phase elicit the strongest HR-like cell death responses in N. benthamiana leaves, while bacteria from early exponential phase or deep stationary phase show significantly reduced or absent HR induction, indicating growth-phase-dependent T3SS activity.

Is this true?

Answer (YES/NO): YES